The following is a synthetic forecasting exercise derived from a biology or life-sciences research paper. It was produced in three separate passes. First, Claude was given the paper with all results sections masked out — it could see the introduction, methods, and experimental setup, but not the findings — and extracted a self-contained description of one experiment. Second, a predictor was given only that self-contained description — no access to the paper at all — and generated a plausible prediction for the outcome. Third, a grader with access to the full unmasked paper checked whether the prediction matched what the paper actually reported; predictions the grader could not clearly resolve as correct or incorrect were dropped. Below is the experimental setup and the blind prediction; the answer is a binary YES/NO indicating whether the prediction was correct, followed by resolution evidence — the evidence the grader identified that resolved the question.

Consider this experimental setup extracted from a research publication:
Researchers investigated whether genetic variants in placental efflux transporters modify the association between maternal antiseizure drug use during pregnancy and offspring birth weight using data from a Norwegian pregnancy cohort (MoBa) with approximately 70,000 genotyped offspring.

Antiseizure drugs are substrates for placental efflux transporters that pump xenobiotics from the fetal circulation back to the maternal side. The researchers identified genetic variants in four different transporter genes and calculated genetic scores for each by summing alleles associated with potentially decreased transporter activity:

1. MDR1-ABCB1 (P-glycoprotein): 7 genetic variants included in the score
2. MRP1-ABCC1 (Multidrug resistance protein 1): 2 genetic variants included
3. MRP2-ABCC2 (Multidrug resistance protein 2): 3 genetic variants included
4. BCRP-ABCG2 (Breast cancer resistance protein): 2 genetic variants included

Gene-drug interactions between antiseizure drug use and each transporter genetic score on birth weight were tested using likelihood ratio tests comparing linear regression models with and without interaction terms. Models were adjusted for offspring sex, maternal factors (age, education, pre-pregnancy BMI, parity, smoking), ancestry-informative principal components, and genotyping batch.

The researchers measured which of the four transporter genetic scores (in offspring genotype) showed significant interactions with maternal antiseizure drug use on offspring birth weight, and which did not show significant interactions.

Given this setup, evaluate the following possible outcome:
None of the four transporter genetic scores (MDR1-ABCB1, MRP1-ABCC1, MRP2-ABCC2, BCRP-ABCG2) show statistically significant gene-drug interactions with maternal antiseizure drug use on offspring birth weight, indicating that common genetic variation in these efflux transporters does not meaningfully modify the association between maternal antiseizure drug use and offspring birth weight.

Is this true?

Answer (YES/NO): NO